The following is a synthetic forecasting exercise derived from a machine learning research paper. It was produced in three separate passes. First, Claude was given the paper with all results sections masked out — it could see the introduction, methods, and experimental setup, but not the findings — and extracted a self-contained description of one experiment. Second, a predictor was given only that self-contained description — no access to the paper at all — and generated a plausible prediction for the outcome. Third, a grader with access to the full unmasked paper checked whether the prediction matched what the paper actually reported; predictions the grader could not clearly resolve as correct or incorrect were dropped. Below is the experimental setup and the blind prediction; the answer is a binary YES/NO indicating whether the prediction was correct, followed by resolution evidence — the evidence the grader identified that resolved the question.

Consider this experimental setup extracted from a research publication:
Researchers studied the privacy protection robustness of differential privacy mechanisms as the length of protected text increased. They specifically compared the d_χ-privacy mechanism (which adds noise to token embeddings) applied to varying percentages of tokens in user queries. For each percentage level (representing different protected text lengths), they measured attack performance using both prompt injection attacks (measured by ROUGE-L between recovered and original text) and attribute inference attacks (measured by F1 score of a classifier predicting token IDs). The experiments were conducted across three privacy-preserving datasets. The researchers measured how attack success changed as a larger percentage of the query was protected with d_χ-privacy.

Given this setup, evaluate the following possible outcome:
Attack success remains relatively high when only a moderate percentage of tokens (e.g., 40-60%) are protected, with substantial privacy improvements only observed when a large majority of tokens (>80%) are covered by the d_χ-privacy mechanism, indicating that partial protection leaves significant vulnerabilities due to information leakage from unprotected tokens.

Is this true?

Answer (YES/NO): NO